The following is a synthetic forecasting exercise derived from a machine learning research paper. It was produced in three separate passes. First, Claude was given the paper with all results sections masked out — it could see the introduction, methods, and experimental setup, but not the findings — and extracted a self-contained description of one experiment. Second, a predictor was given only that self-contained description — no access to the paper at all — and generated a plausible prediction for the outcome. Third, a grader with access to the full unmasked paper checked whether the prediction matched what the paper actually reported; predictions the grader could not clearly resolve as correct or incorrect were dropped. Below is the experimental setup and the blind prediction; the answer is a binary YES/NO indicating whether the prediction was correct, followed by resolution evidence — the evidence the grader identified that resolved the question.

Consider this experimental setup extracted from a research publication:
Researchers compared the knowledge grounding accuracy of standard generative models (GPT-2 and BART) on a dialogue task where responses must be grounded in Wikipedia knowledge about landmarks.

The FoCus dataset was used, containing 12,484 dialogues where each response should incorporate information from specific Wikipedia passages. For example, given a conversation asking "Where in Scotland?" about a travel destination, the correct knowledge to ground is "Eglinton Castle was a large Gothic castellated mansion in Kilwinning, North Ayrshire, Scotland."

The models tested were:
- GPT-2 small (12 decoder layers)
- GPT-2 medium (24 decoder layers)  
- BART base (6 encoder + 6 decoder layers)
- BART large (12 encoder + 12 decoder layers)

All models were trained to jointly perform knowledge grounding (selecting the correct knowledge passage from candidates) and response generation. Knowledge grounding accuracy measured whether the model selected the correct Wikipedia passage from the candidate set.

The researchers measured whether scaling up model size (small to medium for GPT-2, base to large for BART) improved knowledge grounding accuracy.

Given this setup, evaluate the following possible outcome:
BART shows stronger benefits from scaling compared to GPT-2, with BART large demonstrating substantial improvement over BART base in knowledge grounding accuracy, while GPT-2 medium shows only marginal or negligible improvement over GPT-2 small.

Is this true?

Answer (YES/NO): NO